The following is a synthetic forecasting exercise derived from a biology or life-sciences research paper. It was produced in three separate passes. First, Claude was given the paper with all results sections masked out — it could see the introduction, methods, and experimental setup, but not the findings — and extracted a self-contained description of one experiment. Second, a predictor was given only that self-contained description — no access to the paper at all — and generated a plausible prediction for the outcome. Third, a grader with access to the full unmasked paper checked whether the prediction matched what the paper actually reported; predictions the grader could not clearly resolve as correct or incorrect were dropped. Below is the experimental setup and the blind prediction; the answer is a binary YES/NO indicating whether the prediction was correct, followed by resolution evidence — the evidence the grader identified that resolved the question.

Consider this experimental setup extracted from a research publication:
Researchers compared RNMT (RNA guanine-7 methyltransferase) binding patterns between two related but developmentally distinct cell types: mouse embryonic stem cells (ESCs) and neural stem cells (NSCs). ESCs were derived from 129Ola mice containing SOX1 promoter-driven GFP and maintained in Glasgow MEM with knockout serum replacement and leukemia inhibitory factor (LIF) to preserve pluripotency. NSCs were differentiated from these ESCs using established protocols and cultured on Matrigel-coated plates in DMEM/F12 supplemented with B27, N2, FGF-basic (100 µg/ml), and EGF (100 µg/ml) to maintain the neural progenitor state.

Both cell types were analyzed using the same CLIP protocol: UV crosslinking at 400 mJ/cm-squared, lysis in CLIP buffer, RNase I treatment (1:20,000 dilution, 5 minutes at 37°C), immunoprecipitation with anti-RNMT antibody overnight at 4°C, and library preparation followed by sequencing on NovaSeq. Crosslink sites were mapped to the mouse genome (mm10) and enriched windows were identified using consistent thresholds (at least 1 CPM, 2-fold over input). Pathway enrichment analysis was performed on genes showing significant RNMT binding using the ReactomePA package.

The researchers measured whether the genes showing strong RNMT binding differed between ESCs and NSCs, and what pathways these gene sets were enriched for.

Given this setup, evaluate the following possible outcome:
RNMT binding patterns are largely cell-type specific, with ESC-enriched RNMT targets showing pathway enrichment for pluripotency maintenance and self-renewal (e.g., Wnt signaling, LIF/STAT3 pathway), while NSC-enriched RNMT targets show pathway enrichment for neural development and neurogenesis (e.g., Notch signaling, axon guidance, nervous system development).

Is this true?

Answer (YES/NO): NO